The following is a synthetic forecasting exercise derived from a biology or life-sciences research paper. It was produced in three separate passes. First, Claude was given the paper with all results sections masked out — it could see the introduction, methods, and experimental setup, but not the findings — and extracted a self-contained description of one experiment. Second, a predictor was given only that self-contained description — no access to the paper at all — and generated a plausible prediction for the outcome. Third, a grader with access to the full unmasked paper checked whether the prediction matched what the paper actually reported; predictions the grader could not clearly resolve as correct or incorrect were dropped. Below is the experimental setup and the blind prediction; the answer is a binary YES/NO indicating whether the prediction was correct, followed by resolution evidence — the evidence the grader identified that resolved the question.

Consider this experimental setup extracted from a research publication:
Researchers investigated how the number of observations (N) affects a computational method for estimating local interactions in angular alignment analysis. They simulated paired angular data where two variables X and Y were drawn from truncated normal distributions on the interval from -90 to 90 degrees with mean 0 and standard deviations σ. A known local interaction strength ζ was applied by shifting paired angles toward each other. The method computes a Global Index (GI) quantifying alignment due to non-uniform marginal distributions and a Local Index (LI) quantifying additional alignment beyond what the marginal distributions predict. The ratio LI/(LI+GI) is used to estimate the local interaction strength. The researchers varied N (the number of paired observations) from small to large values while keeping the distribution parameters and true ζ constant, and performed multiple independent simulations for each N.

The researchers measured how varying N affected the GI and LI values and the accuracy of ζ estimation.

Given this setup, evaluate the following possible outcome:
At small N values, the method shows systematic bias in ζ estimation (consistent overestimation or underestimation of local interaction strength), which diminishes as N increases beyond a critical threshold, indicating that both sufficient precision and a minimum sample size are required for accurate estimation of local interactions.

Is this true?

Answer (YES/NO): NO